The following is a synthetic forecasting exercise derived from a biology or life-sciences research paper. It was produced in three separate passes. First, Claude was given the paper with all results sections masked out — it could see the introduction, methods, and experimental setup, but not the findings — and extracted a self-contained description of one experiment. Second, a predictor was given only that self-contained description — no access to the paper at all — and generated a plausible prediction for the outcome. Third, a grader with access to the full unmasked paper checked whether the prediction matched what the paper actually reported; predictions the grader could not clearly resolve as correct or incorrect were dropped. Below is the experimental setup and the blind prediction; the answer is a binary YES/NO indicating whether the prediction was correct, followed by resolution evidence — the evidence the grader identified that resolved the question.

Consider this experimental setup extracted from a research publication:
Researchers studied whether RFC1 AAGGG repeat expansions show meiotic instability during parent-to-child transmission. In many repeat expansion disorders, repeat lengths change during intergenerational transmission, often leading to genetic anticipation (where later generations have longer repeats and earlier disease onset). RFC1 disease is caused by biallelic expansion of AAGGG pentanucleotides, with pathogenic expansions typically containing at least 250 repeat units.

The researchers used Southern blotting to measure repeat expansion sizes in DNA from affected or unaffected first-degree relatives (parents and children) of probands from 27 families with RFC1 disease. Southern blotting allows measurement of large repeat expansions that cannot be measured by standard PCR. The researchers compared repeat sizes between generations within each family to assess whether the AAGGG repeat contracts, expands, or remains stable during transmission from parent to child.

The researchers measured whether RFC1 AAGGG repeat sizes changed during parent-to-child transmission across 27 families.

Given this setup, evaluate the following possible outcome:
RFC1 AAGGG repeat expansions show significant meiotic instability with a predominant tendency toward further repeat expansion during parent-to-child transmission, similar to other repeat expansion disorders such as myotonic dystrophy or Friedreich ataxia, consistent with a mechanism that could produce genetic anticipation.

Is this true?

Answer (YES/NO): NO